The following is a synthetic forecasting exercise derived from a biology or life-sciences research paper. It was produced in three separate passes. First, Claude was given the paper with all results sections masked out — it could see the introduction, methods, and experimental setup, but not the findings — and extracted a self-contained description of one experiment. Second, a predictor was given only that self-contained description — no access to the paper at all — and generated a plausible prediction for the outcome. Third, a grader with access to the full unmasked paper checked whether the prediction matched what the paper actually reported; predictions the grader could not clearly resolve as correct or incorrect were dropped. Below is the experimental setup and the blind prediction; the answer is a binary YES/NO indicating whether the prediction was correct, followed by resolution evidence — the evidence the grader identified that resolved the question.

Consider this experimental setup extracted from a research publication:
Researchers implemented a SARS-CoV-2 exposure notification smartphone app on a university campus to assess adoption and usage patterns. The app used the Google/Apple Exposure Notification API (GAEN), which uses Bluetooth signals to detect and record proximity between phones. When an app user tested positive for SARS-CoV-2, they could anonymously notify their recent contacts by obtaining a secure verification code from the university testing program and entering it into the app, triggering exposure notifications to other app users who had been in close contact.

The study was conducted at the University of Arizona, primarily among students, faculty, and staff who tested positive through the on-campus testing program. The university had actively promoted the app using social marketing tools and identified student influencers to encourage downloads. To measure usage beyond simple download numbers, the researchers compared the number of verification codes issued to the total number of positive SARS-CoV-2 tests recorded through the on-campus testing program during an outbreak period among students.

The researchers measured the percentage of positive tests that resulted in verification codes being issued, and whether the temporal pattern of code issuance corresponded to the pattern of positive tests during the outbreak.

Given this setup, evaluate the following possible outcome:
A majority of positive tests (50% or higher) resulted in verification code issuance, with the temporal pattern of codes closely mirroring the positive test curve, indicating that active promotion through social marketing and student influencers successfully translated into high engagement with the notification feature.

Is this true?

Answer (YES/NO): NO